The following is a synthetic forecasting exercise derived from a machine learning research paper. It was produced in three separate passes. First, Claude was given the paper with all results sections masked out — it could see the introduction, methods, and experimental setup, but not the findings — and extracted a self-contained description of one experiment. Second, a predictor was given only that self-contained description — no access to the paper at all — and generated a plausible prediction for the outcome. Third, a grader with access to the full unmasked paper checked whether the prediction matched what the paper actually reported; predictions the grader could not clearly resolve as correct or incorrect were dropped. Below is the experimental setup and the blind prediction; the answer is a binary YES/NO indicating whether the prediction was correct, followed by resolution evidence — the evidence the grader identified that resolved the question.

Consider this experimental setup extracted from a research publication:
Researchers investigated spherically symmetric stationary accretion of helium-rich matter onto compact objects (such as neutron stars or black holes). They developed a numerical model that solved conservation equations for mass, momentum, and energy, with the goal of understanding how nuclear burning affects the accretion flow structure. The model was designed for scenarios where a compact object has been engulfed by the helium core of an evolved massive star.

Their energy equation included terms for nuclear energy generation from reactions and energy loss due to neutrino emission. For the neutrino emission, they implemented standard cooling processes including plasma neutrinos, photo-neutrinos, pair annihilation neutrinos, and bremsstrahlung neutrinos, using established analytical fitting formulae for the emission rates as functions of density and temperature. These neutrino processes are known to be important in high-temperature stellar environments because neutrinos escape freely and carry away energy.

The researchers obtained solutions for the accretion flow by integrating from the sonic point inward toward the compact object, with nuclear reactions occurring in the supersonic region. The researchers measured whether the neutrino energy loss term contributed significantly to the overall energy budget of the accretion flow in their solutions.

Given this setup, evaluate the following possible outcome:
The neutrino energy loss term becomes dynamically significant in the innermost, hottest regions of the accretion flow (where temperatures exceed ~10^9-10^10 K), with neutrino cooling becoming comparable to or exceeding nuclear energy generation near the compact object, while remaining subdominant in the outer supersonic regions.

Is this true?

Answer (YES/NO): NO